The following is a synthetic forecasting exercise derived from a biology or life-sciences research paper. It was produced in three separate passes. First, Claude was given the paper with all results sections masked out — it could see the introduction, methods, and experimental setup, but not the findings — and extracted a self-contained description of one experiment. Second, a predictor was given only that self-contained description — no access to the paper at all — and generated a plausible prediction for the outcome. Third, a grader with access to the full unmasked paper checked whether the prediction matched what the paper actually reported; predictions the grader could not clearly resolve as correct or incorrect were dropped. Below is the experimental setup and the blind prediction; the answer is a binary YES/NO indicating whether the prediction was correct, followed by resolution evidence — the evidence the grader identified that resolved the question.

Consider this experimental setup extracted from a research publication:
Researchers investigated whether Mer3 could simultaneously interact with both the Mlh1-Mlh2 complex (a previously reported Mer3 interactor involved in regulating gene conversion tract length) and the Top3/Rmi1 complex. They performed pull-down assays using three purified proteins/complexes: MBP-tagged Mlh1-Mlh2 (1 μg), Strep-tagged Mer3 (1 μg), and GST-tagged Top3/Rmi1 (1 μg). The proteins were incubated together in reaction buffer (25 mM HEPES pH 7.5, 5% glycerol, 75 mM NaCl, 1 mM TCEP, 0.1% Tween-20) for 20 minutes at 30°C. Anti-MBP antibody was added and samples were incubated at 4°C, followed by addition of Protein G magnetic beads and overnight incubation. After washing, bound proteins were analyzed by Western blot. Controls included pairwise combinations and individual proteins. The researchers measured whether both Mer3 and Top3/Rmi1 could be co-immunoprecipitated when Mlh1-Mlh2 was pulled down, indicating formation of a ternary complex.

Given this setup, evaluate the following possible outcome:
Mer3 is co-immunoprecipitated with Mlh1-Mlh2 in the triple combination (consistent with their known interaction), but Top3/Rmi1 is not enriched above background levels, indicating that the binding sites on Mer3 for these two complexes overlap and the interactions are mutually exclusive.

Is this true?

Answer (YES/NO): NO